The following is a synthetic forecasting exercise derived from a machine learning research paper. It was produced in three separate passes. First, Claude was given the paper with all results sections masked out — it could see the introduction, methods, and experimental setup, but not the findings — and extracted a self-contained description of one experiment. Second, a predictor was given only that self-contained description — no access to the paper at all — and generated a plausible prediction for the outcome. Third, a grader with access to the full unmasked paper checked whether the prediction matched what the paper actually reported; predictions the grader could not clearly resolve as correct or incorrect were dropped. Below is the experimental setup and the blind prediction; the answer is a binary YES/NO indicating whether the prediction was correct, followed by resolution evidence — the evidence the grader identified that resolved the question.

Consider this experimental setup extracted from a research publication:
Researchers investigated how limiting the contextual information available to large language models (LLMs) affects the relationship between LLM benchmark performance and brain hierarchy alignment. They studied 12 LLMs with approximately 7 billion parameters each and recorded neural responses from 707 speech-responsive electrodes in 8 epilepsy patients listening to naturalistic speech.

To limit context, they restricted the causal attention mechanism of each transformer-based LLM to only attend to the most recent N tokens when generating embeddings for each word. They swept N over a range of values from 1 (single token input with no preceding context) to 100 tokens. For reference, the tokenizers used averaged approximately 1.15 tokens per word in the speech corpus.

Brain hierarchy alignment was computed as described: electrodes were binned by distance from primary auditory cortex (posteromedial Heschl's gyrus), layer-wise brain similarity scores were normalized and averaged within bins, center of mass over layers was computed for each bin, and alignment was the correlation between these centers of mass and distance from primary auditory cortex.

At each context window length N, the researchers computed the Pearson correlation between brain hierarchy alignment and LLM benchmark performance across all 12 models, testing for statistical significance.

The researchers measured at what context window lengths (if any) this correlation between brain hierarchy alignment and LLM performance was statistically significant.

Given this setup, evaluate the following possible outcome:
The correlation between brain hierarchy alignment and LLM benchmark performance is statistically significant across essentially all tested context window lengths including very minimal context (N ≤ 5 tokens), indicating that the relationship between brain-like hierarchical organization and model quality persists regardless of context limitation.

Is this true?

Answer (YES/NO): NO